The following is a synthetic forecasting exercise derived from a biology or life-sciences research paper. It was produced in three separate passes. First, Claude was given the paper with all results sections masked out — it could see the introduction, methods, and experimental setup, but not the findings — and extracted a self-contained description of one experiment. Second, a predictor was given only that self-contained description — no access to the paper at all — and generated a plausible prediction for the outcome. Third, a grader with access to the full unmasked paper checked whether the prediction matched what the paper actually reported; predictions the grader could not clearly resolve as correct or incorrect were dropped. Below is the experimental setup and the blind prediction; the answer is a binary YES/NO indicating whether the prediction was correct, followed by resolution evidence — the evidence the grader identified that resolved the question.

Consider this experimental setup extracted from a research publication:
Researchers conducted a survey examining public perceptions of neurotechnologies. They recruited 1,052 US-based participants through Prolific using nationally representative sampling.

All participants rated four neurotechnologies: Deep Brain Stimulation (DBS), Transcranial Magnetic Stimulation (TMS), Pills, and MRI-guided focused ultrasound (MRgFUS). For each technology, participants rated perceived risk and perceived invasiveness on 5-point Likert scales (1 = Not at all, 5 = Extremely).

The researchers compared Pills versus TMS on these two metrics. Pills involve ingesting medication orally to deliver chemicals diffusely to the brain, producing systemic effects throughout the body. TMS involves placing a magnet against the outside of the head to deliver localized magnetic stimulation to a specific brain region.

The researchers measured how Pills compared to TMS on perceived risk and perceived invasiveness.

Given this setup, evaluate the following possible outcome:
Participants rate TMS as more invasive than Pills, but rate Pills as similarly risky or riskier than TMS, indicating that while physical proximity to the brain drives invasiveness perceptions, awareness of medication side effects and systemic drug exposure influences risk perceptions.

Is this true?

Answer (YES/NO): YES